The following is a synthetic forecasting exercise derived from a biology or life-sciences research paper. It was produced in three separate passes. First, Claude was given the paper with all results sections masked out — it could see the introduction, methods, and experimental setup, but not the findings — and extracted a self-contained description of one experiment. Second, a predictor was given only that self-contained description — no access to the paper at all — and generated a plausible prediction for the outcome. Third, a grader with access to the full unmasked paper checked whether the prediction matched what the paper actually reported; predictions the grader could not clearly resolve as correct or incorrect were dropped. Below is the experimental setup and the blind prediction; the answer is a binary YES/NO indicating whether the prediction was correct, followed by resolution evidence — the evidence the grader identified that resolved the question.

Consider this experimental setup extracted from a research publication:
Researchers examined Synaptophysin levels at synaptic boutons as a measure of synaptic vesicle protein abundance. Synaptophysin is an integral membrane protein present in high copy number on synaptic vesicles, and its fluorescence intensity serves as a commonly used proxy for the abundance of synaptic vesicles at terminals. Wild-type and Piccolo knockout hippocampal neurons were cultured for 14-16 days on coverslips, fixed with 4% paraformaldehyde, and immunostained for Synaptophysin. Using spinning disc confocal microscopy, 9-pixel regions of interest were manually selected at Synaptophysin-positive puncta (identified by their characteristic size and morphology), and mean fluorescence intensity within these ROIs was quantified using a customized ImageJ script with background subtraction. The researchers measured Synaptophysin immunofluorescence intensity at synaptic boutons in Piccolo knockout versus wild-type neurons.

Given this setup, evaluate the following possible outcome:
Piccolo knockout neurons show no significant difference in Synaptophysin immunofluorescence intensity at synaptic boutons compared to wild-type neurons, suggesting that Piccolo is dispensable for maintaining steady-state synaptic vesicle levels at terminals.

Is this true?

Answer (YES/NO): NO